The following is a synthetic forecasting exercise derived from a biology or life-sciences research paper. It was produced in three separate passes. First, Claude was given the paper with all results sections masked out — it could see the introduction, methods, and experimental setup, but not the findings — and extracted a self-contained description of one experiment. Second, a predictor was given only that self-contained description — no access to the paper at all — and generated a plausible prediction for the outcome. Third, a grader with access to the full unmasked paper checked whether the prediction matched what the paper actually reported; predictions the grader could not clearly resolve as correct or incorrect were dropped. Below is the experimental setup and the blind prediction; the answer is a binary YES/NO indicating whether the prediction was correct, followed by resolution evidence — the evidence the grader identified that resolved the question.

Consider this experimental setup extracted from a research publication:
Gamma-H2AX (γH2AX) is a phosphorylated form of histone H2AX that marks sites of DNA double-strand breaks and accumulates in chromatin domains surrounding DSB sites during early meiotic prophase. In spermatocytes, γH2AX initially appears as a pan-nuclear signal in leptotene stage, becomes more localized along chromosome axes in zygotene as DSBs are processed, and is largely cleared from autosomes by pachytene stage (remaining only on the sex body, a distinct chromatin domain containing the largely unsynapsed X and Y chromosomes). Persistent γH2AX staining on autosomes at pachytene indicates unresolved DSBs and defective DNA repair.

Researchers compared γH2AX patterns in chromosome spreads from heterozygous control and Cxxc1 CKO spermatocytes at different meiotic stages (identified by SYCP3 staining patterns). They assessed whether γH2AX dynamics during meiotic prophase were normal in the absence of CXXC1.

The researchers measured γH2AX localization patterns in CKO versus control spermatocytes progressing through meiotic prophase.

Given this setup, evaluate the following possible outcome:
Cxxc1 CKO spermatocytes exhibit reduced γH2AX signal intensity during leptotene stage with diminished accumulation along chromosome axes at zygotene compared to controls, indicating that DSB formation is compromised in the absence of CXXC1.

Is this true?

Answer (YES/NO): NO